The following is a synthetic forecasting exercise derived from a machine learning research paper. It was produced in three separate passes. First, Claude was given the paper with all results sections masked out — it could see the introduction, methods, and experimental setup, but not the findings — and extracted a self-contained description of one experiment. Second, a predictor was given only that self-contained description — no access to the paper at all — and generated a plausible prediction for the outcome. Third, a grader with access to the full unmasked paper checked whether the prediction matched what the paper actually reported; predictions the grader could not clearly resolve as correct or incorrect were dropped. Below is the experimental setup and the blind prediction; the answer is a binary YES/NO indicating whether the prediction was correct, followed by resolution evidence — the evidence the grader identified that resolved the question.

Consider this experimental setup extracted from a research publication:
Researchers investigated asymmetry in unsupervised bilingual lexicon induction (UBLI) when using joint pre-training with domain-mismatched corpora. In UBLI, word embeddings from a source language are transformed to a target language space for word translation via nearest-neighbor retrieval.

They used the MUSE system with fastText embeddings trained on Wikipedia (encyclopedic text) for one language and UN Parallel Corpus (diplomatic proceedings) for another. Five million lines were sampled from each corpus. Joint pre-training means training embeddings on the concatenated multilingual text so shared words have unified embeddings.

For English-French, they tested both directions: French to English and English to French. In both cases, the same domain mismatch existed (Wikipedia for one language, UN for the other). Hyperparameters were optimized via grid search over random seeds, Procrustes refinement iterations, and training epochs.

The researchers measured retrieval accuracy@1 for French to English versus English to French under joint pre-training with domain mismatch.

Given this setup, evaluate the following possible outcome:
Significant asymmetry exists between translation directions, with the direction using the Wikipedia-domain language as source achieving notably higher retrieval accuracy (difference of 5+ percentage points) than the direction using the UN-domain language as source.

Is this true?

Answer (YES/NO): YES